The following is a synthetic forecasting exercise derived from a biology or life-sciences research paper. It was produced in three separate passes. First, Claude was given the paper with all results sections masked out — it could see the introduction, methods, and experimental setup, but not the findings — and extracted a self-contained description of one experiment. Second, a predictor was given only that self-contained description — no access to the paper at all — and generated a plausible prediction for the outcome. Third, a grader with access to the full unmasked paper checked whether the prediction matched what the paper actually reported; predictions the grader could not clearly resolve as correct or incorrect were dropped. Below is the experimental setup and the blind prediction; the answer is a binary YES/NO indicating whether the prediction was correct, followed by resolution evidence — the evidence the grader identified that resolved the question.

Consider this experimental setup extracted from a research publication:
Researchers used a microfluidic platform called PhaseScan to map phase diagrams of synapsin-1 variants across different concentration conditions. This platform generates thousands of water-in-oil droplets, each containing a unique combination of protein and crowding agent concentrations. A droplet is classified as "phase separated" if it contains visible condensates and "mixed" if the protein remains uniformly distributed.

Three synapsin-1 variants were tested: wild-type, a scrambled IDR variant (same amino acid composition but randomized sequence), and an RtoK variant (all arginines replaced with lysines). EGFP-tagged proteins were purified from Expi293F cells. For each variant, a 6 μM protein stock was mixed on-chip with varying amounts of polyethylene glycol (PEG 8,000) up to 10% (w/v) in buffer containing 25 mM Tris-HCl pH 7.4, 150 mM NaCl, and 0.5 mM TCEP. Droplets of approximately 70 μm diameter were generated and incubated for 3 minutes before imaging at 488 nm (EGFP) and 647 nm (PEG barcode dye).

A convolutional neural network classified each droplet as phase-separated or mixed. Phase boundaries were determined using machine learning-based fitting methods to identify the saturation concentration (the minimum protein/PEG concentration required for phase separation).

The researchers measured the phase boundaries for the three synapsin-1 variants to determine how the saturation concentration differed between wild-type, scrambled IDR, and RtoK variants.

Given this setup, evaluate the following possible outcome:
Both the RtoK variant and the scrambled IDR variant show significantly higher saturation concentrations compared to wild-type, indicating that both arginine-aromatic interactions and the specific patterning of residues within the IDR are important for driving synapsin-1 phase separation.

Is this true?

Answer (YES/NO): YES